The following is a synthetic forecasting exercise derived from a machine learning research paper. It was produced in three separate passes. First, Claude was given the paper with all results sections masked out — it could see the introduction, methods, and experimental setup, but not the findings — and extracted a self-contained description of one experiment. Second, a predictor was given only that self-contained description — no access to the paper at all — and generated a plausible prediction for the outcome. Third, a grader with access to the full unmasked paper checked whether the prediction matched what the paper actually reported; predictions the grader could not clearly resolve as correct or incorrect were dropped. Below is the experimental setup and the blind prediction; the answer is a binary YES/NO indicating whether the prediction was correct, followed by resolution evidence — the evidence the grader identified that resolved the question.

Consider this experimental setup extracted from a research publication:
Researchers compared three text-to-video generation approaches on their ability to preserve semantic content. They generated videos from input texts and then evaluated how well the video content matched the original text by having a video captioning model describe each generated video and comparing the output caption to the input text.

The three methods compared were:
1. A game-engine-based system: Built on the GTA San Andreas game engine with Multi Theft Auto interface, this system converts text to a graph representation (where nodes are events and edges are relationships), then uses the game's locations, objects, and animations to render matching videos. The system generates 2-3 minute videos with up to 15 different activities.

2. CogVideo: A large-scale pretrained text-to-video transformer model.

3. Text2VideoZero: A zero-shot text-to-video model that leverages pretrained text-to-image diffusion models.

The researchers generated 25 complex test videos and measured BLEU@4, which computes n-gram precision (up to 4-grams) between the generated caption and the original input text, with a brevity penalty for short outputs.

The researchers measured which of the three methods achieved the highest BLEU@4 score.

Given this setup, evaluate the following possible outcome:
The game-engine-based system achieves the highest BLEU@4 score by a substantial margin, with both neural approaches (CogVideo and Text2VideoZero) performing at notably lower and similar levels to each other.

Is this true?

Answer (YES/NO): NO